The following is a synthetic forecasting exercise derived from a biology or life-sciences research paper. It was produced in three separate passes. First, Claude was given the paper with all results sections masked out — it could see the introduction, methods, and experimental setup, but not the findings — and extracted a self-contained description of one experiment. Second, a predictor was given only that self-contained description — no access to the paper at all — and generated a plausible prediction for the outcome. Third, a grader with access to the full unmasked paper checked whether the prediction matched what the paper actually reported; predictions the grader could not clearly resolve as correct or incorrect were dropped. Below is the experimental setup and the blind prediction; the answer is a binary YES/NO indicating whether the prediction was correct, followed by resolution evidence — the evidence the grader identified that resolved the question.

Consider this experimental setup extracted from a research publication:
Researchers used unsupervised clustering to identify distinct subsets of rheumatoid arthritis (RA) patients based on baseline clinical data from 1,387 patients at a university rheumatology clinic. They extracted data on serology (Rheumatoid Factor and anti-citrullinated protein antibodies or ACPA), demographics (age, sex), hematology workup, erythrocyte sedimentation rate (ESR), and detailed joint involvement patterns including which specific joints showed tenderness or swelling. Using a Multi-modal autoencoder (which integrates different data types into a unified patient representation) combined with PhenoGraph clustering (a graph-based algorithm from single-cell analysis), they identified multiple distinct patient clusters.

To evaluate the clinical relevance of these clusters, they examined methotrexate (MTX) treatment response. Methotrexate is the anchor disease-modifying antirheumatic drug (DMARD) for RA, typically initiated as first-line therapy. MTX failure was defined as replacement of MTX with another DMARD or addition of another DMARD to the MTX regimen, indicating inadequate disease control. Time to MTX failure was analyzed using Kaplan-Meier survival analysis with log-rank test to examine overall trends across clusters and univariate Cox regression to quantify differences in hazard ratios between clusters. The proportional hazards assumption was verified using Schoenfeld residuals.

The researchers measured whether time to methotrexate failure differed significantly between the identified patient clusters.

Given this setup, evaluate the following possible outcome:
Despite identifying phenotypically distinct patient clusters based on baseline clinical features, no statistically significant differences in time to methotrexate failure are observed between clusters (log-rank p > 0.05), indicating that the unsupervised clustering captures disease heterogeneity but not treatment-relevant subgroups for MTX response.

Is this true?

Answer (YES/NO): NO